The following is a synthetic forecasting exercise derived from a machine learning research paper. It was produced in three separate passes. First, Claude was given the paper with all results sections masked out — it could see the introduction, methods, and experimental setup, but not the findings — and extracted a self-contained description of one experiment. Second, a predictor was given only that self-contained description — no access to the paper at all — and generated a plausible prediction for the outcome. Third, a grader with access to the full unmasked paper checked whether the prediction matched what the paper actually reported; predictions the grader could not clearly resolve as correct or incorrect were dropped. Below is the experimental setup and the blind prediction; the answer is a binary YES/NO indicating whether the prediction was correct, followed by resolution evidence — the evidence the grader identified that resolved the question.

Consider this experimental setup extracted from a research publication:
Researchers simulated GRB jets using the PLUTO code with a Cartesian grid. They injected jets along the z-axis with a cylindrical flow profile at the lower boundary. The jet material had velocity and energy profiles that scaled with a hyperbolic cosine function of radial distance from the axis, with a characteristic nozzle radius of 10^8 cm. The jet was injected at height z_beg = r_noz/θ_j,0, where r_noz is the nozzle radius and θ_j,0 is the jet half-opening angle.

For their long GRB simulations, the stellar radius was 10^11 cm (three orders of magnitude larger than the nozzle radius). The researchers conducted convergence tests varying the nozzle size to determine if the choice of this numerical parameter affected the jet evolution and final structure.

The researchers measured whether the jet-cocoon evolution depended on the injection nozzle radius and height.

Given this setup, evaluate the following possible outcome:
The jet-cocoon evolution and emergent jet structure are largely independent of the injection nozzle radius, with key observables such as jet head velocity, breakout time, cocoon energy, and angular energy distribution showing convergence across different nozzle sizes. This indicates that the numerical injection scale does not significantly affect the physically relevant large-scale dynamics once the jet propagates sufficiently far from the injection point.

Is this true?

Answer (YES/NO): YES